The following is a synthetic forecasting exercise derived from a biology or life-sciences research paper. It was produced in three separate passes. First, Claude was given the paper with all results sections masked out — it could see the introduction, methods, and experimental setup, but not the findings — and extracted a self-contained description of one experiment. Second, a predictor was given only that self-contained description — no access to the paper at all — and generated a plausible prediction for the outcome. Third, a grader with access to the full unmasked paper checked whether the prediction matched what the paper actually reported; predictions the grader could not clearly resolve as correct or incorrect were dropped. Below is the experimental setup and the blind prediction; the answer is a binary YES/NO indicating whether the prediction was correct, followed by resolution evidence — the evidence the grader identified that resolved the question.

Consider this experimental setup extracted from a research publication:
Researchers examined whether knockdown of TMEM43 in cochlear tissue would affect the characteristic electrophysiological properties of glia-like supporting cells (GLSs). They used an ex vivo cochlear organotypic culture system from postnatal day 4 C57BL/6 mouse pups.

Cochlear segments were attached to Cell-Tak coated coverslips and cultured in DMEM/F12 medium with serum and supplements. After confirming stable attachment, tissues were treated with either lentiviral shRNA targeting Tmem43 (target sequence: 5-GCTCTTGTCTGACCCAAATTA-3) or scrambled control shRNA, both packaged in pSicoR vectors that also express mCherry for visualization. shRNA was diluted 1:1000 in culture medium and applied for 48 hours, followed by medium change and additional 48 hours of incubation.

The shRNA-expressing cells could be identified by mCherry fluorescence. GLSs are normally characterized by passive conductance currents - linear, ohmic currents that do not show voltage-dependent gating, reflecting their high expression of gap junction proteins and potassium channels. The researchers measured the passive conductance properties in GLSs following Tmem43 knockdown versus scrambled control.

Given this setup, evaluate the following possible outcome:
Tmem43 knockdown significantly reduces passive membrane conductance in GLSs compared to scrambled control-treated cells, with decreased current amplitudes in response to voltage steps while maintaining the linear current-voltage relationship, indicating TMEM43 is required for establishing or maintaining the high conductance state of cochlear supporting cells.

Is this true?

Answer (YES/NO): YES